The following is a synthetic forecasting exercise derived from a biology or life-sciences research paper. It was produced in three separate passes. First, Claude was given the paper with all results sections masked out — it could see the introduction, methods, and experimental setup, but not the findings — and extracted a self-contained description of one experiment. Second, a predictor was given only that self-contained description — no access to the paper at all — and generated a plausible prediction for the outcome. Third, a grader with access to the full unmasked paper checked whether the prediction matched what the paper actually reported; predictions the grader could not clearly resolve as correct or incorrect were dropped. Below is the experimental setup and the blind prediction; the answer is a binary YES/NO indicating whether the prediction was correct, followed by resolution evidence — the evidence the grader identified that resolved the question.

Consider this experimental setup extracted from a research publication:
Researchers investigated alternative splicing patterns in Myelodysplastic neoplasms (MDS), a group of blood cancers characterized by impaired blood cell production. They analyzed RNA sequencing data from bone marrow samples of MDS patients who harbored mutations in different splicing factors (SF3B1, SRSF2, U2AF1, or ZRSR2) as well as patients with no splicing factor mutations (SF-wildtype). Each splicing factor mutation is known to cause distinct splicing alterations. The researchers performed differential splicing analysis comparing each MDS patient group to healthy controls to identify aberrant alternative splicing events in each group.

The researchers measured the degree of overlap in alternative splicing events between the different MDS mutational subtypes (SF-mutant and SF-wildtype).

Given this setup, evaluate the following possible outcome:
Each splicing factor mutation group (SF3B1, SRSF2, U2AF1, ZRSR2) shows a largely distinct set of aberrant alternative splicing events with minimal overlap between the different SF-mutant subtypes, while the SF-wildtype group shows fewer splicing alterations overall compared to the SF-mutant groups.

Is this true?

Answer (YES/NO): NO